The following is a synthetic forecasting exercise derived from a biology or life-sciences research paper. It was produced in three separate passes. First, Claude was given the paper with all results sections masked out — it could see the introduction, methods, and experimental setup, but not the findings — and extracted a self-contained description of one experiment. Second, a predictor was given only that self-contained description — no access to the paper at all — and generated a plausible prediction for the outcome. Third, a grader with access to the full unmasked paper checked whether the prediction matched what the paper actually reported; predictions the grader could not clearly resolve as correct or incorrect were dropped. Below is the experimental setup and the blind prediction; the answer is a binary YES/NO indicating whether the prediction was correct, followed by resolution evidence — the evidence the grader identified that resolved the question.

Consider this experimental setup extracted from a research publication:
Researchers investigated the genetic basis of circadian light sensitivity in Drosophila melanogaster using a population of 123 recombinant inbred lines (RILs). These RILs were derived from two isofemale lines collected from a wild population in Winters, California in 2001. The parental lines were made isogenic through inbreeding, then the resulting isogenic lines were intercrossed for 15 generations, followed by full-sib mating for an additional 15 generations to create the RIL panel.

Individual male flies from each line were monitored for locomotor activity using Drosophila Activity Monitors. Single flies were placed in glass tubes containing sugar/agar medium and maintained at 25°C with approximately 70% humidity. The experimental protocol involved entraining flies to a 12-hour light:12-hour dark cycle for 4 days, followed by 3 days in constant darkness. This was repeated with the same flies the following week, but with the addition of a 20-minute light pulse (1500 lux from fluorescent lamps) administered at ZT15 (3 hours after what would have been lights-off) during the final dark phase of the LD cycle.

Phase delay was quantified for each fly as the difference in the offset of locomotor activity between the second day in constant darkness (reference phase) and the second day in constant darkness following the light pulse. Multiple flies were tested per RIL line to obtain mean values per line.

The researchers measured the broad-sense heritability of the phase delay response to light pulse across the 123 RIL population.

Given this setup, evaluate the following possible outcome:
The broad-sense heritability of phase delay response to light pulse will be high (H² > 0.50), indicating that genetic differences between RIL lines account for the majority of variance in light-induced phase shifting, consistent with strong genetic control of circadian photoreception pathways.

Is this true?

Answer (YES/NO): NO